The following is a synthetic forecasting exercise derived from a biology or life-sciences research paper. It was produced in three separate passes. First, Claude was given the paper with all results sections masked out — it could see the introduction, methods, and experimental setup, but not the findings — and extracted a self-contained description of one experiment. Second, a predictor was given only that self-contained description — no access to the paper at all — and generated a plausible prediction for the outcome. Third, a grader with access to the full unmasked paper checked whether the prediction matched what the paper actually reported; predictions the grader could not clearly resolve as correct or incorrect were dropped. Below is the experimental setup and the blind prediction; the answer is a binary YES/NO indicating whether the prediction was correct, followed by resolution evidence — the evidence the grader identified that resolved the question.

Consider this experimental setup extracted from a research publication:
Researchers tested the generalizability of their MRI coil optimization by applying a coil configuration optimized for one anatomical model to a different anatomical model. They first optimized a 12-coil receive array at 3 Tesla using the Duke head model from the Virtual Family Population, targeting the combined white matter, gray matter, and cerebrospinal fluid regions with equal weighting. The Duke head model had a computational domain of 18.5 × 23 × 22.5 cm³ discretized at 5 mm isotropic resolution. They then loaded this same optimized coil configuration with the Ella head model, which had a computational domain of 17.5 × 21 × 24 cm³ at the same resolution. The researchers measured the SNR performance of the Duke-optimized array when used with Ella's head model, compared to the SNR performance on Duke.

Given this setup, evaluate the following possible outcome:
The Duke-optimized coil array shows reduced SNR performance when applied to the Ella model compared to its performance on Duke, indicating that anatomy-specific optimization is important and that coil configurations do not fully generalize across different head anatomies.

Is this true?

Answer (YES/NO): NO